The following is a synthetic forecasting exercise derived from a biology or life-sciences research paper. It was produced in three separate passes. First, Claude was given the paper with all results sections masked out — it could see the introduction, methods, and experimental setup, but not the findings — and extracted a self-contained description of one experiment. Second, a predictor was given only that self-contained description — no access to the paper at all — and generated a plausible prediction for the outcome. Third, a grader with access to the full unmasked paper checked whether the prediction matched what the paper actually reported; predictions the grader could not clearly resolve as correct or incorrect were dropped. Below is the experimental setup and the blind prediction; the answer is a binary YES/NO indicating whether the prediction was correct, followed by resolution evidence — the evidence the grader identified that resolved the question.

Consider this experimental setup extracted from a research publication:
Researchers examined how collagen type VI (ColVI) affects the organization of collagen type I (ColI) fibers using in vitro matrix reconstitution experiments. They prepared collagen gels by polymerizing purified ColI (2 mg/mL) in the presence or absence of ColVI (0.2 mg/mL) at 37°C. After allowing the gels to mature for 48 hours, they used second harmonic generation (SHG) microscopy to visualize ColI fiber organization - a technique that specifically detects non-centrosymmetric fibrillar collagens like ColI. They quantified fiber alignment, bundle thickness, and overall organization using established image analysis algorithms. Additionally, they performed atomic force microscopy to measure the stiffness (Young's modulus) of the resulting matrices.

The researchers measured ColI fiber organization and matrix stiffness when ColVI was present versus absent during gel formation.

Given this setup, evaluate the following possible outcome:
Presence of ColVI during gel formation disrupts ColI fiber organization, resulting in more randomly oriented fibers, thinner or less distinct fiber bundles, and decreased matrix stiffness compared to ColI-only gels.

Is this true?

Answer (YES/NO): NO